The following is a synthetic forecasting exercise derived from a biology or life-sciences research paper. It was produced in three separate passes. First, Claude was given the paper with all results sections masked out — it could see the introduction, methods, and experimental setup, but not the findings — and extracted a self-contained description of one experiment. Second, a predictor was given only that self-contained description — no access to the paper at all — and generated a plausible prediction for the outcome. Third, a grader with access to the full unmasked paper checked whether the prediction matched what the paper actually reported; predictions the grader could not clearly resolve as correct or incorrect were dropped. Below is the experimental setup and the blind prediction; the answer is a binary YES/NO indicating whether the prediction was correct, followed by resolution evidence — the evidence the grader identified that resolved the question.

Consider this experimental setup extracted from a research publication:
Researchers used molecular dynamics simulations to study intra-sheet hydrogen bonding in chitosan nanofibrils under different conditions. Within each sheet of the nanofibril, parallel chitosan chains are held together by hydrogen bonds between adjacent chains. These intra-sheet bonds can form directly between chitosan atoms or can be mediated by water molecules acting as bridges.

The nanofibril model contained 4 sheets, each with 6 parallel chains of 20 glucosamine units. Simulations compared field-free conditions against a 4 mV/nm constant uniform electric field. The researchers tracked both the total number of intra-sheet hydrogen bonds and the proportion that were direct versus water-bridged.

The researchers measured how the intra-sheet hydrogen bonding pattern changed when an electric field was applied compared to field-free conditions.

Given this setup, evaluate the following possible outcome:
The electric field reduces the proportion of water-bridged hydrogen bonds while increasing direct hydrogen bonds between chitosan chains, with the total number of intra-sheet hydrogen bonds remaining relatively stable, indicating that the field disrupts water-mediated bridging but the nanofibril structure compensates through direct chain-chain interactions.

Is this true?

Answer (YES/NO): NO